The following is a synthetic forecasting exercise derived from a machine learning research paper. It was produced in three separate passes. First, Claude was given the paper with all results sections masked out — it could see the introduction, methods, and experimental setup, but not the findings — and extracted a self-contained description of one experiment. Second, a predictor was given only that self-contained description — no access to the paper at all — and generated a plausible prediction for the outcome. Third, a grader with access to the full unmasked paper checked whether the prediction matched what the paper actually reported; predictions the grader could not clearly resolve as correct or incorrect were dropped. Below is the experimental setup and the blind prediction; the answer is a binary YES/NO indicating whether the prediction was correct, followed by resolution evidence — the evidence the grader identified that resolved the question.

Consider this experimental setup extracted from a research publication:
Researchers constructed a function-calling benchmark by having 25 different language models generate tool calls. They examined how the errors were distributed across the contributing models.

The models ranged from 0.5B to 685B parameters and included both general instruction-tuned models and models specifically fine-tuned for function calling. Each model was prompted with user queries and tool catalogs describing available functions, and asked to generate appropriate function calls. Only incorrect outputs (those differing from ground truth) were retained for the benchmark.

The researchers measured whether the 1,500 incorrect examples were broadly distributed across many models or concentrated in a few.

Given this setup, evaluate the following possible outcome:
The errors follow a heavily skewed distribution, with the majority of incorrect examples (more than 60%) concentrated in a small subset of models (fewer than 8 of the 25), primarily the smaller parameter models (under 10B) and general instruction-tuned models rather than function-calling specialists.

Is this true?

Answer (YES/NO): NO